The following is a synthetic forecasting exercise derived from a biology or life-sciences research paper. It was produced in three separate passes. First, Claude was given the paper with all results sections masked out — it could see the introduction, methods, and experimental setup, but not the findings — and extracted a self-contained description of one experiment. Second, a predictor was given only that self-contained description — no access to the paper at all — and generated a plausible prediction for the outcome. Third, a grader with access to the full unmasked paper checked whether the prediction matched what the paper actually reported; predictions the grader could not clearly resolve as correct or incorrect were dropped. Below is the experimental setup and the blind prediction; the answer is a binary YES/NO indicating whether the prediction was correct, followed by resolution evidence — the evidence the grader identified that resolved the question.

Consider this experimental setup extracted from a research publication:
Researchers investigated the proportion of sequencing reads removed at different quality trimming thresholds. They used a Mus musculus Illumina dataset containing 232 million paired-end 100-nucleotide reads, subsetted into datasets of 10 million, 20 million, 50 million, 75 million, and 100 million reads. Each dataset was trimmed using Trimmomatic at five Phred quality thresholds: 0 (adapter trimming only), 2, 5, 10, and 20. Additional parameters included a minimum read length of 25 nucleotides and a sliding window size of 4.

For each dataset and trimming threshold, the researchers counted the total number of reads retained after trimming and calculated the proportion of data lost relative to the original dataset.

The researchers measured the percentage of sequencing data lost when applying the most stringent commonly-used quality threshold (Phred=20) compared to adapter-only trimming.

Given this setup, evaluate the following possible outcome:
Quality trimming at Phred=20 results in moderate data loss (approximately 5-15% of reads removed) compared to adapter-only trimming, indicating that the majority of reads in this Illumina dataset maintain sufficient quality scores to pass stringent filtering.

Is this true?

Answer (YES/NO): NO